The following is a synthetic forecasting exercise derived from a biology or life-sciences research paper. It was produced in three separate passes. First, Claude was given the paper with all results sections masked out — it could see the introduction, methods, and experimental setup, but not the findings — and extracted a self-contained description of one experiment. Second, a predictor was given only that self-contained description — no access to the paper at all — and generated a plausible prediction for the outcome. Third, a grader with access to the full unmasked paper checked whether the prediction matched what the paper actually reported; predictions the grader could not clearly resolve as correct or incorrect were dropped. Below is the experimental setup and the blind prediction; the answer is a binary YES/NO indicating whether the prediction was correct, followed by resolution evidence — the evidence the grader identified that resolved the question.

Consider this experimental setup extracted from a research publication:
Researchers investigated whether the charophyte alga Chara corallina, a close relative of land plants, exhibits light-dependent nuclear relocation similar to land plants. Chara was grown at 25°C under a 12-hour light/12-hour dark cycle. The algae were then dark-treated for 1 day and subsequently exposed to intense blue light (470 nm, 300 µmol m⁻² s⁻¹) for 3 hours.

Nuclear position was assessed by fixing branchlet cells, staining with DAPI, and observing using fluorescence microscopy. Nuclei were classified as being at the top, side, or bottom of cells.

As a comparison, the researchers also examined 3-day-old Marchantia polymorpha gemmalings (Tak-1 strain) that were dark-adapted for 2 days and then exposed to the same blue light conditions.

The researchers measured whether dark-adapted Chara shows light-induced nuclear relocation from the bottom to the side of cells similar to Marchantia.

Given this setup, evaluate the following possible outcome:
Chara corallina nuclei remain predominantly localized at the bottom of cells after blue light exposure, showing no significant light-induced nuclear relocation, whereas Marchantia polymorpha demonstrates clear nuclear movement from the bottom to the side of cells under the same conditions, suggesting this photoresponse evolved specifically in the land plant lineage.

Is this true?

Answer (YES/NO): NO